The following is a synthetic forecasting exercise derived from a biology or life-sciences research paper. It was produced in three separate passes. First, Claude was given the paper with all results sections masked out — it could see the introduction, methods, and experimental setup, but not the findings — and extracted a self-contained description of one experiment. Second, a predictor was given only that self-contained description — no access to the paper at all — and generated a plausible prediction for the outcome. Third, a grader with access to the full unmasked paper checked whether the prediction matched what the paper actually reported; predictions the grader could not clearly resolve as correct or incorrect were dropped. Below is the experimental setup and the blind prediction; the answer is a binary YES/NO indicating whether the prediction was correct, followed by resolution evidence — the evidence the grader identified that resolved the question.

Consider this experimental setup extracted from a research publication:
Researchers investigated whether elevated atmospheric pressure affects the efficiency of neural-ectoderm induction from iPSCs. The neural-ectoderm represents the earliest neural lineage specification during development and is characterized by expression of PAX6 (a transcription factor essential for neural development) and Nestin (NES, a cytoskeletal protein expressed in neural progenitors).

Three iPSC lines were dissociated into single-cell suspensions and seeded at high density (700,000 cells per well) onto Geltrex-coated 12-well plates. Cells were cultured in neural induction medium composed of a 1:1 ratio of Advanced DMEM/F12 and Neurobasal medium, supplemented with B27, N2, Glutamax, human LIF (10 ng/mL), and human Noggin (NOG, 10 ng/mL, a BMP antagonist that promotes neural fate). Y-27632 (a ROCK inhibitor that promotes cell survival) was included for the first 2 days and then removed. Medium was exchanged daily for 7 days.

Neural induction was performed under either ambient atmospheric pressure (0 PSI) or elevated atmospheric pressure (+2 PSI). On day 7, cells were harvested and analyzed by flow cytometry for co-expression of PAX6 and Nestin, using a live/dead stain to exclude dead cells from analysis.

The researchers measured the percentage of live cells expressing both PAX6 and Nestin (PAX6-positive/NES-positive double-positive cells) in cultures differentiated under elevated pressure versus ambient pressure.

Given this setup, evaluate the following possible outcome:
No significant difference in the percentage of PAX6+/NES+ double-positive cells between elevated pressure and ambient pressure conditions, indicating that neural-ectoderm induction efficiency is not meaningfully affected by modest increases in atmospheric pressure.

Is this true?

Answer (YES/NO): NO